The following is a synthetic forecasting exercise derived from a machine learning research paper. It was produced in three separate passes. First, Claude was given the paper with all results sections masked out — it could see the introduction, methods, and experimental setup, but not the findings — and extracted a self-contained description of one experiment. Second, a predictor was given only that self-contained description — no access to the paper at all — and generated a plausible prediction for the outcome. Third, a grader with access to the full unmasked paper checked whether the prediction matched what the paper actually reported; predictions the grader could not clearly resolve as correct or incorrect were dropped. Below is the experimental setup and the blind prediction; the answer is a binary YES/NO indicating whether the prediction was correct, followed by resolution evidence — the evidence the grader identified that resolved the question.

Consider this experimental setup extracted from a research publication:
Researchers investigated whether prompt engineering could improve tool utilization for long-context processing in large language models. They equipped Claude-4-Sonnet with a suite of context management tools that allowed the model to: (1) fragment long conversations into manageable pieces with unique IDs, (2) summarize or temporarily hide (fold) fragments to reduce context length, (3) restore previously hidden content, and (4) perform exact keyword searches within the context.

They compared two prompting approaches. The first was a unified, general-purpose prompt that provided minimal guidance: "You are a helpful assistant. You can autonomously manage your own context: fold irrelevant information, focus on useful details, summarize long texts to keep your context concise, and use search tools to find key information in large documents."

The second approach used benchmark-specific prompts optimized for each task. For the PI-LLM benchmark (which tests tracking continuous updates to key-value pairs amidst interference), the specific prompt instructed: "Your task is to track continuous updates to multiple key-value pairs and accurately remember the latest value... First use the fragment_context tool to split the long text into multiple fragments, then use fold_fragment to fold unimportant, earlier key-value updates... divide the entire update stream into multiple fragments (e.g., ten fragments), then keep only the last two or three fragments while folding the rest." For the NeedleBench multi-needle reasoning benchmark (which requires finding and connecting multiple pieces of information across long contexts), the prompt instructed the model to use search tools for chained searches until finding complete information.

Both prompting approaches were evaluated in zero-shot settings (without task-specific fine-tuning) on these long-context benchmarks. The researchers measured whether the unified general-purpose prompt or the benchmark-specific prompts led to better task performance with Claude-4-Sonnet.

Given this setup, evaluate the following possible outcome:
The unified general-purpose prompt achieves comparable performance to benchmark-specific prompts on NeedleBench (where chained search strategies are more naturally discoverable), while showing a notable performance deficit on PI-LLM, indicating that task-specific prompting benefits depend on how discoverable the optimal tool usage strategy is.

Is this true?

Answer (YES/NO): NO